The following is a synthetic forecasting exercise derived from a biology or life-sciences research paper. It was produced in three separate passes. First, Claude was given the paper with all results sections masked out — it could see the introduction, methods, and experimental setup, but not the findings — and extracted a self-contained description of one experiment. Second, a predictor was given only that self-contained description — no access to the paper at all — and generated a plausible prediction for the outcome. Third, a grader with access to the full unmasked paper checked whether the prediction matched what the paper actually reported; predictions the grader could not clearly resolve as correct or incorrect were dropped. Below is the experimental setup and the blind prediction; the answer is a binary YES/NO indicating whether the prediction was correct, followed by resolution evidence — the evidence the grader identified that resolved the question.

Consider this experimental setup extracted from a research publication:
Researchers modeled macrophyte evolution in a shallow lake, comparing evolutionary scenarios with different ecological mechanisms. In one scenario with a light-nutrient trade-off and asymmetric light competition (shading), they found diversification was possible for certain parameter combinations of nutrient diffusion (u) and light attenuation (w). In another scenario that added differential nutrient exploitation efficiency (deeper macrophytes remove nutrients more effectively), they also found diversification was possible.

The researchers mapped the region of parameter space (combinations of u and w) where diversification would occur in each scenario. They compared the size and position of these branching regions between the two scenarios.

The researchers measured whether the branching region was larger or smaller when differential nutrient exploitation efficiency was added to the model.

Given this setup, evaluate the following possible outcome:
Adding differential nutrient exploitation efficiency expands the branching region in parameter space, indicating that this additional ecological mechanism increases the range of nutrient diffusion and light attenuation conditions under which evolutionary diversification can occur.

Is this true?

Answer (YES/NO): NO